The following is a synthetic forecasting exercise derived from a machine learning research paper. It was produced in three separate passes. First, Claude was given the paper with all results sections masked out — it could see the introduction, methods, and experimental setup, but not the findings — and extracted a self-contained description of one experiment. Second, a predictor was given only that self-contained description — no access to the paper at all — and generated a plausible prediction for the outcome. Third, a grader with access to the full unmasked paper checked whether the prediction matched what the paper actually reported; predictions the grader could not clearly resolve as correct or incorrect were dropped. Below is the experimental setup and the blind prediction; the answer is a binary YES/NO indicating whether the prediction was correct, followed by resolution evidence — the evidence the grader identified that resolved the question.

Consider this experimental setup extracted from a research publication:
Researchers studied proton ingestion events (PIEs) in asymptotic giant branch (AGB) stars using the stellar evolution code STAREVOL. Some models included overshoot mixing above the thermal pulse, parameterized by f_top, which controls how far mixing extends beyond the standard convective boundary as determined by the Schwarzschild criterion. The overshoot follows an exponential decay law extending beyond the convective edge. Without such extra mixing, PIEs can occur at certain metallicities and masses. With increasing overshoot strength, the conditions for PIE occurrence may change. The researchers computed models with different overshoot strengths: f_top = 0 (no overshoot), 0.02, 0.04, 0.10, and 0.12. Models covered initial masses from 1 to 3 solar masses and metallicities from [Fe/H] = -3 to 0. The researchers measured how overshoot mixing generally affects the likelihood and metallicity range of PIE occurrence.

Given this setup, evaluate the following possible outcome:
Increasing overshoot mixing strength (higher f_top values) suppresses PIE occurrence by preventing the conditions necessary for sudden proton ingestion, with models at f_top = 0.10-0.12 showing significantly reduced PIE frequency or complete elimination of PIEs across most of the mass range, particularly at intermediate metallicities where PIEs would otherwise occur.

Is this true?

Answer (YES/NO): NO